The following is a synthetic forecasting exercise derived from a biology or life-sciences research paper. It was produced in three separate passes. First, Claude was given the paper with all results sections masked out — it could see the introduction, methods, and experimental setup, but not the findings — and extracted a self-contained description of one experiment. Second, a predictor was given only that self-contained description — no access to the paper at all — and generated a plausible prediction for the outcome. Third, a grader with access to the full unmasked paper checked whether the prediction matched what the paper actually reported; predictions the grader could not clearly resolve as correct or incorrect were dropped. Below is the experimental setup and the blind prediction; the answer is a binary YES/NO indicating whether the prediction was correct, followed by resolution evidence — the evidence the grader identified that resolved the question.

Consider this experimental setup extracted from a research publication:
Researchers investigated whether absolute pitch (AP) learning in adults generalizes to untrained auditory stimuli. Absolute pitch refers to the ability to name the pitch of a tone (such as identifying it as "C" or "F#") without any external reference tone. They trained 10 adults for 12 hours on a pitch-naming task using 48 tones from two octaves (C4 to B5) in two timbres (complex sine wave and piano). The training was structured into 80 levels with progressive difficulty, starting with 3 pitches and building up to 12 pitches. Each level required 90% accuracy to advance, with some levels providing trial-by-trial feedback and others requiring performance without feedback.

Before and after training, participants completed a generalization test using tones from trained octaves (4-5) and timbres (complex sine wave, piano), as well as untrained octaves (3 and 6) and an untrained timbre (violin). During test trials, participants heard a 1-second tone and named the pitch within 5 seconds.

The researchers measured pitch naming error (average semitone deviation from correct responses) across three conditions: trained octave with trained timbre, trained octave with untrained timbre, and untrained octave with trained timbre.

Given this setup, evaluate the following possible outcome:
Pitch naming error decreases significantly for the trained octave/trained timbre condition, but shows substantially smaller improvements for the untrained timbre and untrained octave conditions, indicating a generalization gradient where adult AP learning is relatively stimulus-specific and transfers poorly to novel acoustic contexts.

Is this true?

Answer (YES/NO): NO